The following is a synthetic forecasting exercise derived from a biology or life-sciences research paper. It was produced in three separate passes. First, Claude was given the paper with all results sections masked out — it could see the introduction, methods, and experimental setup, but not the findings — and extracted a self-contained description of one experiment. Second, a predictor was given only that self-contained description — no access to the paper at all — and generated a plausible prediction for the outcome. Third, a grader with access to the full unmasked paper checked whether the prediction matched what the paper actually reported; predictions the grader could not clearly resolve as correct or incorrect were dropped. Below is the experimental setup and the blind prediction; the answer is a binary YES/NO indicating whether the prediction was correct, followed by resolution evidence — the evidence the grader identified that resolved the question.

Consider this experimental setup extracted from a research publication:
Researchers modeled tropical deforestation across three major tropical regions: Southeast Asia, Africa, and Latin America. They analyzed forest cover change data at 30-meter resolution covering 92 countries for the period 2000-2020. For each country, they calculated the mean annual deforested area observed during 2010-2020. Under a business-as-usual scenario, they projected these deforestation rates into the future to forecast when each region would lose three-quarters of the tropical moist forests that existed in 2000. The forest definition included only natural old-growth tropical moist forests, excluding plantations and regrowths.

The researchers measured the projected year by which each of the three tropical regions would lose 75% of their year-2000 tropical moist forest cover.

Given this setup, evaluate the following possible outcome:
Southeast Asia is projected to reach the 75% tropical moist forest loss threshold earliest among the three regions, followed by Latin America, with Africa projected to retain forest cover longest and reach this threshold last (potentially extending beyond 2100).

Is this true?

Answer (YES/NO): NO